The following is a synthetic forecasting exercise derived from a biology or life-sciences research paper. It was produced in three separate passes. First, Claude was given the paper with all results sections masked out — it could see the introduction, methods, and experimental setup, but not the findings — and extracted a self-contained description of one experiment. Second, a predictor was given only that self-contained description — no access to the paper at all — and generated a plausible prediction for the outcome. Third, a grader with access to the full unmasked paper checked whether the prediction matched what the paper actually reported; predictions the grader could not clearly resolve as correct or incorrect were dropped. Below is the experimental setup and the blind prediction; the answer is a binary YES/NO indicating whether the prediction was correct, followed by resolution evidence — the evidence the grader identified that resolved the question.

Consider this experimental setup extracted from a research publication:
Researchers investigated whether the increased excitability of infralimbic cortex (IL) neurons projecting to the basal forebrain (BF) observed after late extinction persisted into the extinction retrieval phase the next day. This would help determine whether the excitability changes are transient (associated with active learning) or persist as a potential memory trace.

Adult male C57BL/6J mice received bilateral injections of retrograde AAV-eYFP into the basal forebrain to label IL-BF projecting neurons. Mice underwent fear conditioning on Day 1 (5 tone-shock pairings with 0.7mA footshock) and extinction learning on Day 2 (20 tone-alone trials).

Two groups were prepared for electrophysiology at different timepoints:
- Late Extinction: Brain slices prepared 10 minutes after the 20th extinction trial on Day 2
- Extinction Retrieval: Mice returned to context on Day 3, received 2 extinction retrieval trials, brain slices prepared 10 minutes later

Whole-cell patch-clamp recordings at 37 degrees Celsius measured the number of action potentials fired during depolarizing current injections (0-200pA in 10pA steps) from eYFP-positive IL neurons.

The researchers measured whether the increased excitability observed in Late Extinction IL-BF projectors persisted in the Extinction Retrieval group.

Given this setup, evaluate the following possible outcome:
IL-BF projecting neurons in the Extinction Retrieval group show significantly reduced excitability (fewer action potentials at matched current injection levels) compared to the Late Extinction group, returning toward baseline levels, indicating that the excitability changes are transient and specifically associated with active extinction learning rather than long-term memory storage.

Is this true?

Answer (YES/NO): NO